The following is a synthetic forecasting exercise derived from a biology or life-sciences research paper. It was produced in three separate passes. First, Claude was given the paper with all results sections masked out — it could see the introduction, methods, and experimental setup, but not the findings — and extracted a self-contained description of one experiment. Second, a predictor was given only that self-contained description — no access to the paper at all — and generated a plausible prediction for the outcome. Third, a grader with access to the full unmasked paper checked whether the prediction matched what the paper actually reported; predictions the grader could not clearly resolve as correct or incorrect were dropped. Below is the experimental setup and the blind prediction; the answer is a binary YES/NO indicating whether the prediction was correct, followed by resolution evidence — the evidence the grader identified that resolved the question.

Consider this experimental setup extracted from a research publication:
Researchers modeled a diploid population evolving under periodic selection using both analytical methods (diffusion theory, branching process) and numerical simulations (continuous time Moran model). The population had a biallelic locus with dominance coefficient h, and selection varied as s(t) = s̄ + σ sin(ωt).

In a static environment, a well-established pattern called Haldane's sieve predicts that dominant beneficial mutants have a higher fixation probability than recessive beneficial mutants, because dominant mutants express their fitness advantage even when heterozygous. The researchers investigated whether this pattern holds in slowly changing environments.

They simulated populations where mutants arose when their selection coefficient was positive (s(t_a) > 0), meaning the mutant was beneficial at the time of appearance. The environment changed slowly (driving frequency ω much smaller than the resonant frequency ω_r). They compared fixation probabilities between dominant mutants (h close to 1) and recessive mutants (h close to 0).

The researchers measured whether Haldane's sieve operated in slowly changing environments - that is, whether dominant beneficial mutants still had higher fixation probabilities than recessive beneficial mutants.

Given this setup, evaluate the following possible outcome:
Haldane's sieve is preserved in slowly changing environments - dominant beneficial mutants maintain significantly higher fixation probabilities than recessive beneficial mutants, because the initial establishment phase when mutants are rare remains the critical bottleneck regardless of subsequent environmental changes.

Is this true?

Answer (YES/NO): YES